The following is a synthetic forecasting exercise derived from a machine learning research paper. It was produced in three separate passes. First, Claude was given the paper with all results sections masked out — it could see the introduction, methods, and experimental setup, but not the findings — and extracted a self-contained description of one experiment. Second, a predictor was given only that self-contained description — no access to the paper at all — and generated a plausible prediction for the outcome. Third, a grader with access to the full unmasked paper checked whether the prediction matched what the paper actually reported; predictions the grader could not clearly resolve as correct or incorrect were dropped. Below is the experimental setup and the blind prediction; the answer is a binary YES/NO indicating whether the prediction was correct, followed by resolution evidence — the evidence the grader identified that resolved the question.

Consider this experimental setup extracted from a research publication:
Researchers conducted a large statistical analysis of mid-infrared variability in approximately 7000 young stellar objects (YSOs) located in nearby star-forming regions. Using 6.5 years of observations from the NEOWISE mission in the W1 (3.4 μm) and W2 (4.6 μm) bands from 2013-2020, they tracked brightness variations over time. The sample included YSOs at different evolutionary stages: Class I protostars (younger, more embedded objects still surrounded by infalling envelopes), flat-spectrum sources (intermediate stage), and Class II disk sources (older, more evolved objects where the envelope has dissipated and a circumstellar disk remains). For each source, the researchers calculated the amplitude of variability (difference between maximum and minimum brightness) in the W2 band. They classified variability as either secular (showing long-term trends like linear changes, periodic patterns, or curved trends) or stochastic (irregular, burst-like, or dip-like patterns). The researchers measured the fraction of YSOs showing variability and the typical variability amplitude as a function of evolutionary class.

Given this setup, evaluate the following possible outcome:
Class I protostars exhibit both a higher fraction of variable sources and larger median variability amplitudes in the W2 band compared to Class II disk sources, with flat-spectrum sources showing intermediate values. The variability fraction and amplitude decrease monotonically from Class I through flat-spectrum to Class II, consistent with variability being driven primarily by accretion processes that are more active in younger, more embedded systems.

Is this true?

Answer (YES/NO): YES